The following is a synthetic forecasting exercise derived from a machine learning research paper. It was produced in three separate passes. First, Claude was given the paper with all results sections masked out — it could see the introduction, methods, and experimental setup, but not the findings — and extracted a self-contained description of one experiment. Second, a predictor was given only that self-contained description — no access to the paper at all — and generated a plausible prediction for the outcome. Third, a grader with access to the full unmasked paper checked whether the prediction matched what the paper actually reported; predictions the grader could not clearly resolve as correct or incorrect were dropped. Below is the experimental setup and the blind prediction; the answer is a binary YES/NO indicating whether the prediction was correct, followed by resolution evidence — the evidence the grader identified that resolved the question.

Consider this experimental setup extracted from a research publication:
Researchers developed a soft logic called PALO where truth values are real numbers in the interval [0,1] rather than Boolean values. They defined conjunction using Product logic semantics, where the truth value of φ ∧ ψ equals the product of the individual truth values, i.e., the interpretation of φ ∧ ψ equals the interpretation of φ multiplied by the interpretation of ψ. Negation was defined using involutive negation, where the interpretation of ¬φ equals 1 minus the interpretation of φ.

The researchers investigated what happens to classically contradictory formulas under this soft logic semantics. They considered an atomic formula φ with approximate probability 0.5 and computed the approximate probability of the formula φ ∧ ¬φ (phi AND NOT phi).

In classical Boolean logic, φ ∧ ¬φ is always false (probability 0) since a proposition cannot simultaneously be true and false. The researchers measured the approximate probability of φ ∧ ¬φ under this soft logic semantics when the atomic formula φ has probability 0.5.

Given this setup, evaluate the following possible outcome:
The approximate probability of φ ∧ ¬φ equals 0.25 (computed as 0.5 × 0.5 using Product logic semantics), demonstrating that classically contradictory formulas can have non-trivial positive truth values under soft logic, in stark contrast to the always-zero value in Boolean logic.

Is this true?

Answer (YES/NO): YES